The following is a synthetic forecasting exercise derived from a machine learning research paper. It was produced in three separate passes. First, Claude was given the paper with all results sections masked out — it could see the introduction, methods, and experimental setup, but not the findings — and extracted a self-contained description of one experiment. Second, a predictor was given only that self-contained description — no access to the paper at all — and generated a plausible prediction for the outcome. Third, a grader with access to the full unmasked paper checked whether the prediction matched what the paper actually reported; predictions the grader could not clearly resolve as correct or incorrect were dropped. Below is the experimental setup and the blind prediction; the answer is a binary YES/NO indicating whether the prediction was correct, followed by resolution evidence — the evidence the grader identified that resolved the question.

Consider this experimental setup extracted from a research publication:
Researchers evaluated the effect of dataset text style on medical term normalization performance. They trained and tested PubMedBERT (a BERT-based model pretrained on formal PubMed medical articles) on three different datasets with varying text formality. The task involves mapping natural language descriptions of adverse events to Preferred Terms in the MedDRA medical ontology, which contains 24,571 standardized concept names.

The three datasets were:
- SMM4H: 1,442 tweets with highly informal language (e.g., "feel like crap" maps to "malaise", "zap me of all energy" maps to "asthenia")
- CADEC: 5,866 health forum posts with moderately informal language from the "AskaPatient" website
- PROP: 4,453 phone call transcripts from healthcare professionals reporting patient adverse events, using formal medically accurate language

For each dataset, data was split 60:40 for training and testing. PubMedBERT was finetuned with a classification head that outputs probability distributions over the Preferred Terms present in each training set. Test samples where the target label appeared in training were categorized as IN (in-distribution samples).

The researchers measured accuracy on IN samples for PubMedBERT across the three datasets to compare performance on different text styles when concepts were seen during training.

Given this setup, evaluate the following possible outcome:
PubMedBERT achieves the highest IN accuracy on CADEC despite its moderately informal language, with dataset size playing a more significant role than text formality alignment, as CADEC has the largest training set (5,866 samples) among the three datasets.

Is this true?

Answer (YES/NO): NO